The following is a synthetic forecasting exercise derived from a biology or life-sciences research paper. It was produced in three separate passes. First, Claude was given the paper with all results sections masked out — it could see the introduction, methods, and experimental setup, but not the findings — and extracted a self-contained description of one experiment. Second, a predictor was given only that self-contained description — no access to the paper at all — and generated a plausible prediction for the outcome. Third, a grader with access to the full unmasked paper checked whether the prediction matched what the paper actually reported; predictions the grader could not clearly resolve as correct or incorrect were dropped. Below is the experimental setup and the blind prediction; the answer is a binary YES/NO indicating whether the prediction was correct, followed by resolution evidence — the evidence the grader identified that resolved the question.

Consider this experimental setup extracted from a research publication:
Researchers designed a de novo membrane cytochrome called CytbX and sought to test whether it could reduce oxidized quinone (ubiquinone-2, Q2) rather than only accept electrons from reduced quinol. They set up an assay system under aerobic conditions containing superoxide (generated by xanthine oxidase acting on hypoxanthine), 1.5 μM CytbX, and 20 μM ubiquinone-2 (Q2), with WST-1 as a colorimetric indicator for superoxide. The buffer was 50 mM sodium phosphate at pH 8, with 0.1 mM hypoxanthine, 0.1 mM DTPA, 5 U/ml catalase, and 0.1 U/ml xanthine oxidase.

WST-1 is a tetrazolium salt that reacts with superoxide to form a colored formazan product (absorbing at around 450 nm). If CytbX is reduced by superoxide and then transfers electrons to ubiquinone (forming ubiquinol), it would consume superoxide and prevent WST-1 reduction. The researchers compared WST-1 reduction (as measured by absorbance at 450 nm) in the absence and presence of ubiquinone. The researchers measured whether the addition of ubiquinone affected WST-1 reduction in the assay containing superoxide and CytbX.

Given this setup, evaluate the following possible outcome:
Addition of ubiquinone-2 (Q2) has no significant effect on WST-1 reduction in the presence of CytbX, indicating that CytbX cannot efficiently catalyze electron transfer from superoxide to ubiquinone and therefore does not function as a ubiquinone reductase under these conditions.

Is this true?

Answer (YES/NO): NO